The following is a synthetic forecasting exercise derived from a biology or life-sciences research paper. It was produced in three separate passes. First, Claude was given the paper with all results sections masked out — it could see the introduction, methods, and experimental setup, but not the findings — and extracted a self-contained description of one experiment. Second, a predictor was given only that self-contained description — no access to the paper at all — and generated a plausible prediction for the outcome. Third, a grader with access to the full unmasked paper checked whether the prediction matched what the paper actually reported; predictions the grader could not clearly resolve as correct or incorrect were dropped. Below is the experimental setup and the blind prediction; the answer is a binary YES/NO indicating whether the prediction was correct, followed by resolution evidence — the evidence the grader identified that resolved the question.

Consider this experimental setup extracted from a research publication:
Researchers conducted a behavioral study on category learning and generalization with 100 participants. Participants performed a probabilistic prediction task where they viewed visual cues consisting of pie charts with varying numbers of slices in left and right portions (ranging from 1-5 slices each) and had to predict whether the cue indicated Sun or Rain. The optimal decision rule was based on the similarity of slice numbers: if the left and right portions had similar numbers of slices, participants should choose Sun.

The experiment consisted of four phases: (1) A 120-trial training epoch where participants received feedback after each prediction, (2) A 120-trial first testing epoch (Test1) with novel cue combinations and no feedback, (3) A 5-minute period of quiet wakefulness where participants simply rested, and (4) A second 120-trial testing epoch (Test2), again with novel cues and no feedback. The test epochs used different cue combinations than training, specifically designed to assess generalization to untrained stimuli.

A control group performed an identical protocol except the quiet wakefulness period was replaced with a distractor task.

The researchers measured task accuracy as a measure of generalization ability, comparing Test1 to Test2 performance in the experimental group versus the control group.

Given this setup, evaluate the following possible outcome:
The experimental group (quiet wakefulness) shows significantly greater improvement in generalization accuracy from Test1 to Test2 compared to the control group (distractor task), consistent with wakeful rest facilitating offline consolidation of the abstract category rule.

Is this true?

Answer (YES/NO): YES